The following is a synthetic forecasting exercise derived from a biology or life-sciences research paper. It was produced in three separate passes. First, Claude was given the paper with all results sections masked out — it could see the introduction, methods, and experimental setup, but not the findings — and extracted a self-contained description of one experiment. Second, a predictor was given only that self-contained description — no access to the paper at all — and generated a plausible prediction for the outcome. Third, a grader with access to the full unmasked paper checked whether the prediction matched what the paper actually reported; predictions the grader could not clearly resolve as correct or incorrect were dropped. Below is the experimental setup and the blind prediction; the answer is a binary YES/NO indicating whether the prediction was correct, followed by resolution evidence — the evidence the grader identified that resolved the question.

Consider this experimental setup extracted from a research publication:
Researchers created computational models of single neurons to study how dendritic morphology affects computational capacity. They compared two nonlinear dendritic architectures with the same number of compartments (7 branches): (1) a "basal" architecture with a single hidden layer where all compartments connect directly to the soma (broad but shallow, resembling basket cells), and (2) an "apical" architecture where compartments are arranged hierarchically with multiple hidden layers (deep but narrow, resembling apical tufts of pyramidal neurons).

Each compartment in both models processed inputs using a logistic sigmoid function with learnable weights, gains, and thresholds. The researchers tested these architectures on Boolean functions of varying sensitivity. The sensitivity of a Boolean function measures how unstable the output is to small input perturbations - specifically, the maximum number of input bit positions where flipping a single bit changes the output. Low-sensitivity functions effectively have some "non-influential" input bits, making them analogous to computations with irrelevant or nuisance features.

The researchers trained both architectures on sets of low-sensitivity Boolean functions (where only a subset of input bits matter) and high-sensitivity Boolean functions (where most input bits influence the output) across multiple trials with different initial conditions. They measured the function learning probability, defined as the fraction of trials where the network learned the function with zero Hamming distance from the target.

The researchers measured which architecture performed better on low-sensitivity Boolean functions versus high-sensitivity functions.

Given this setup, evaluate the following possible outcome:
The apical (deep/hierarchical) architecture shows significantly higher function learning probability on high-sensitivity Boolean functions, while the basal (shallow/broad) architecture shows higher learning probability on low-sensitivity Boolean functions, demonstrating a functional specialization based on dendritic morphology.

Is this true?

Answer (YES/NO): NO